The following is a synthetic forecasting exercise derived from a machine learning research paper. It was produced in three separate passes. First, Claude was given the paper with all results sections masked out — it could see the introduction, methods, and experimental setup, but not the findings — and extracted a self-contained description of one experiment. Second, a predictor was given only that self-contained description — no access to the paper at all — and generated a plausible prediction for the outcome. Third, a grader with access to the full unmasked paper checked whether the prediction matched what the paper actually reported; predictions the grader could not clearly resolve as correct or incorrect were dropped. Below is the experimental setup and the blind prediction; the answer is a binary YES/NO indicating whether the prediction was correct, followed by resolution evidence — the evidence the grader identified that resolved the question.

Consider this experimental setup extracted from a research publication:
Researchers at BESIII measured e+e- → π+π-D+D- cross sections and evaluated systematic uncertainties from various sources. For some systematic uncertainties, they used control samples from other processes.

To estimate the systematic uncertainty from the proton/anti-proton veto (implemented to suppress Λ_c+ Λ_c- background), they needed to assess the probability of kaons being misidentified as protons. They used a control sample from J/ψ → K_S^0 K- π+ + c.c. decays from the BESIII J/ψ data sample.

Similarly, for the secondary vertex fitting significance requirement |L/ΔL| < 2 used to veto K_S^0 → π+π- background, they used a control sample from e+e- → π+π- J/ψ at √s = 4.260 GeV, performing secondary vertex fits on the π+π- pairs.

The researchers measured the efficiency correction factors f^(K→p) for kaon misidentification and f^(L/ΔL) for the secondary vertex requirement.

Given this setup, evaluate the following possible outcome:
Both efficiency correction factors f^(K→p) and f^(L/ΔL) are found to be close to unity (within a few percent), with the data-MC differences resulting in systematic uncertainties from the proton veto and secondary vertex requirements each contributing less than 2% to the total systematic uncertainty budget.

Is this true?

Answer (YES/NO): YES